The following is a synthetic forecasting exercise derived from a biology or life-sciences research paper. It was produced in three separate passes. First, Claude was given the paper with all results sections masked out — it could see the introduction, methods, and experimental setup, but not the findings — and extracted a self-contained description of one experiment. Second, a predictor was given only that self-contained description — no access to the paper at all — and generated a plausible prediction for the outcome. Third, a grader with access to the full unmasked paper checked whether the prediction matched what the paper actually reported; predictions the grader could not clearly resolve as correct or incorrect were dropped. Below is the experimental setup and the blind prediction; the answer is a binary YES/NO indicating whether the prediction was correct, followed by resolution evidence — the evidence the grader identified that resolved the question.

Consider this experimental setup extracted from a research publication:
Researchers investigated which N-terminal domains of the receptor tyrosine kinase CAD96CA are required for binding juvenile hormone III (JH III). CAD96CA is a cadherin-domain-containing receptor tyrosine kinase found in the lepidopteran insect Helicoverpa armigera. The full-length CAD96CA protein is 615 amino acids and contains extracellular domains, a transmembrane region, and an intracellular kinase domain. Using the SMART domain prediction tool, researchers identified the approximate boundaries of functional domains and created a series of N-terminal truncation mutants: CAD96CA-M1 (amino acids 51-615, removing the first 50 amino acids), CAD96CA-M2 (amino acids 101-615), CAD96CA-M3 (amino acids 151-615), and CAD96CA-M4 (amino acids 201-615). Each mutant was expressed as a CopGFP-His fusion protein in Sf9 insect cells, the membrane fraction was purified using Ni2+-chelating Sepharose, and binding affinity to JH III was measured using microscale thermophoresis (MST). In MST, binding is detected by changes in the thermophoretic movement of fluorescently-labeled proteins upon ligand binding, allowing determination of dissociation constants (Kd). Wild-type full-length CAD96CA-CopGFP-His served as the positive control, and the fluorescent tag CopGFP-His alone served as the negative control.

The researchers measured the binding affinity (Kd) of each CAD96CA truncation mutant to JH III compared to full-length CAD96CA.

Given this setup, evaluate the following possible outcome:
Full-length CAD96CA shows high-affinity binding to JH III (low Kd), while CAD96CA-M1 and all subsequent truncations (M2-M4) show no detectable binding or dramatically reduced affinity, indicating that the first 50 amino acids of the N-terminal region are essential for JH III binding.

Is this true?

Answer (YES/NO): NO